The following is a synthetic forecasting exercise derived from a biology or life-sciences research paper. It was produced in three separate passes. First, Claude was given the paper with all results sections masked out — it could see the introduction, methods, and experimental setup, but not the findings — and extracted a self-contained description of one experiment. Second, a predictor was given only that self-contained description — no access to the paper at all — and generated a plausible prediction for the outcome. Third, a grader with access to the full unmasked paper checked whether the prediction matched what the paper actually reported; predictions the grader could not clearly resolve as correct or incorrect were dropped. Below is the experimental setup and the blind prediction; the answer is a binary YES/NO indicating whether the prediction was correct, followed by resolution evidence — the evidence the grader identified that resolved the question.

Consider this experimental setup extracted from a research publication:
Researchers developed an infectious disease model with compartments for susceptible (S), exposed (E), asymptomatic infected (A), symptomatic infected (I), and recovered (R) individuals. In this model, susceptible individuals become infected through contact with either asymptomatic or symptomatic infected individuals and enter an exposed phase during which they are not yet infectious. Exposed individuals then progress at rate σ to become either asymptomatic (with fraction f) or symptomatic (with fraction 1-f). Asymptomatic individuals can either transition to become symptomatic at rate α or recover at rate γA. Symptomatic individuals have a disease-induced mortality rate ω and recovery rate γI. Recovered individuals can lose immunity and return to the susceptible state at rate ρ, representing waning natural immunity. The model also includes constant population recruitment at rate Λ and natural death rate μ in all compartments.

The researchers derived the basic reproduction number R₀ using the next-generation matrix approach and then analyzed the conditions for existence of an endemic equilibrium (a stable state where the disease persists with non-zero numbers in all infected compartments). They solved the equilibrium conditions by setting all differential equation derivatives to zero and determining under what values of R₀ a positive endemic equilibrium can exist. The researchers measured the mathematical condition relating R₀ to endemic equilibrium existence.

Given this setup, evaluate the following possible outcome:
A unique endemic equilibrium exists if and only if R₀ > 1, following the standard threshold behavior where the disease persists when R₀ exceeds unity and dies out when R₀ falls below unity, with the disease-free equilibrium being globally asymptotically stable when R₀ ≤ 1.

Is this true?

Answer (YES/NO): NO